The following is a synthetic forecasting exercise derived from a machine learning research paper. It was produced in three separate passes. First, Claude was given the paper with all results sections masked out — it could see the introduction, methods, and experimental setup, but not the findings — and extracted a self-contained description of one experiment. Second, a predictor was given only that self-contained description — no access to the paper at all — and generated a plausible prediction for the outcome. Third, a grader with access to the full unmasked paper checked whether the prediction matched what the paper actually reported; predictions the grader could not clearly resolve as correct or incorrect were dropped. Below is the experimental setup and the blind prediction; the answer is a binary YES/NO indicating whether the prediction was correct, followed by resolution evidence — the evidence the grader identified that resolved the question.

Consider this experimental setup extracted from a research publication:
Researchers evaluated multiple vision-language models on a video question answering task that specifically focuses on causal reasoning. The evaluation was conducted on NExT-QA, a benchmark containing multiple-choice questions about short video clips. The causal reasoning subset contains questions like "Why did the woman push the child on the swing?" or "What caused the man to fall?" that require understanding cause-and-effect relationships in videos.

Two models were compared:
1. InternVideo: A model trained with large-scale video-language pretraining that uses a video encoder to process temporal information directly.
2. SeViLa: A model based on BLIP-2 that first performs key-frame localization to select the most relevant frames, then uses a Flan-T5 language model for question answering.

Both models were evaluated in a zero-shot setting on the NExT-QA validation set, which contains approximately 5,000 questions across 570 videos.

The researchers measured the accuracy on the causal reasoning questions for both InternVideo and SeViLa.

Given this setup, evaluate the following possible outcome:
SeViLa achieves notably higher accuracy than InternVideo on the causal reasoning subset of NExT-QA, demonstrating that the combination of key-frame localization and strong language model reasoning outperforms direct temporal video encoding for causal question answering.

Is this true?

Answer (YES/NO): YES